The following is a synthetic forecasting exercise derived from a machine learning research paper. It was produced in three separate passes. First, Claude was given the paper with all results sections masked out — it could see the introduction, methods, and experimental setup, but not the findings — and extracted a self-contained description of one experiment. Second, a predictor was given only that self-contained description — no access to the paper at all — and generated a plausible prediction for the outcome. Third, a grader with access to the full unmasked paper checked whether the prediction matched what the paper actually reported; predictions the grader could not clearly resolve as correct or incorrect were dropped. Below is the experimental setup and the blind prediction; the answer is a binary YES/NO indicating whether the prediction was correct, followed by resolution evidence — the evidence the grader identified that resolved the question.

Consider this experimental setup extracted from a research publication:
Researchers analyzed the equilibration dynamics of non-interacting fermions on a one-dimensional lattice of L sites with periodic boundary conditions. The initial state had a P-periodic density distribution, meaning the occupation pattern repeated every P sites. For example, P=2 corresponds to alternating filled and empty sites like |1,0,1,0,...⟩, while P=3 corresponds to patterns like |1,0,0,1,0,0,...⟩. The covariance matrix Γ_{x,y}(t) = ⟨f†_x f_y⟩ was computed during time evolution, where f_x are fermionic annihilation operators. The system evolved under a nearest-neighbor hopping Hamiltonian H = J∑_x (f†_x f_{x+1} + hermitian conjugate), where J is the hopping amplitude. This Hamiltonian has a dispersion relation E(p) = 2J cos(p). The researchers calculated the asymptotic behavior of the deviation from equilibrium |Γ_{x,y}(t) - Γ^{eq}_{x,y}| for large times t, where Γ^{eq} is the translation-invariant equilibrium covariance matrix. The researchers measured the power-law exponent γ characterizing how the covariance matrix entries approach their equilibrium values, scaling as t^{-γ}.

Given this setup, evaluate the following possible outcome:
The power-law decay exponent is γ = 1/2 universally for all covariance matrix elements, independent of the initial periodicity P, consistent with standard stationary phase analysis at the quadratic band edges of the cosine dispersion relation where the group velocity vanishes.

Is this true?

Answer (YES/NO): YES